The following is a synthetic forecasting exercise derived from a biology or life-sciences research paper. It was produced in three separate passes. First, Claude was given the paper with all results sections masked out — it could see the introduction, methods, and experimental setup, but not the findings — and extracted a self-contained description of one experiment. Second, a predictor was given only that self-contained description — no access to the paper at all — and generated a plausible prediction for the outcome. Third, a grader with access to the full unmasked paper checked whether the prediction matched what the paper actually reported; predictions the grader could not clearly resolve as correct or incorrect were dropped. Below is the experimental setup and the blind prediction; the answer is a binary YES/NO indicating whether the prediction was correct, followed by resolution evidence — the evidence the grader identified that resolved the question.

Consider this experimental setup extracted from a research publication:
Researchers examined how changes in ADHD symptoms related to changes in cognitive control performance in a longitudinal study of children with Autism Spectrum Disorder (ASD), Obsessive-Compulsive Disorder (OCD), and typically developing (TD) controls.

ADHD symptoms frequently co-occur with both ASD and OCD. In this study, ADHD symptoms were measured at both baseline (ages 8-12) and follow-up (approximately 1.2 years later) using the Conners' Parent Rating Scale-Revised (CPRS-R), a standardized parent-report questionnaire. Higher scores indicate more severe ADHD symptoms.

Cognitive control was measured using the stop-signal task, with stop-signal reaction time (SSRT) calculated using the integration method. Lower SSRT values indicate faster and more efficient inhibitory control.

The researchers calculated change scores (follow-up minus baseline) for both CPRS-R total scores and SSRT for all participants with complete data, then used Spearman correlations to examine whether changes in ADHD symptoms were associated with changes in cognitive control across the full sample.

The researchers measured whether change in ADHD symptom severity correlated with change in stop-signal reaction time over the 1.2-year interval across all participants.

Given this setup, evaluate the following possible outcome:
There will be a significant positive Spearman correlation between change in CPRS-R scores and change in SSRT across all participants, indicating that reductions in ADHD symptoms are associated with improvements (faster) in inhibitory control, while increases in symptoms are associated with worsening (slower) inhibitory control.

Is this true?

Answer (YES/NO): NO